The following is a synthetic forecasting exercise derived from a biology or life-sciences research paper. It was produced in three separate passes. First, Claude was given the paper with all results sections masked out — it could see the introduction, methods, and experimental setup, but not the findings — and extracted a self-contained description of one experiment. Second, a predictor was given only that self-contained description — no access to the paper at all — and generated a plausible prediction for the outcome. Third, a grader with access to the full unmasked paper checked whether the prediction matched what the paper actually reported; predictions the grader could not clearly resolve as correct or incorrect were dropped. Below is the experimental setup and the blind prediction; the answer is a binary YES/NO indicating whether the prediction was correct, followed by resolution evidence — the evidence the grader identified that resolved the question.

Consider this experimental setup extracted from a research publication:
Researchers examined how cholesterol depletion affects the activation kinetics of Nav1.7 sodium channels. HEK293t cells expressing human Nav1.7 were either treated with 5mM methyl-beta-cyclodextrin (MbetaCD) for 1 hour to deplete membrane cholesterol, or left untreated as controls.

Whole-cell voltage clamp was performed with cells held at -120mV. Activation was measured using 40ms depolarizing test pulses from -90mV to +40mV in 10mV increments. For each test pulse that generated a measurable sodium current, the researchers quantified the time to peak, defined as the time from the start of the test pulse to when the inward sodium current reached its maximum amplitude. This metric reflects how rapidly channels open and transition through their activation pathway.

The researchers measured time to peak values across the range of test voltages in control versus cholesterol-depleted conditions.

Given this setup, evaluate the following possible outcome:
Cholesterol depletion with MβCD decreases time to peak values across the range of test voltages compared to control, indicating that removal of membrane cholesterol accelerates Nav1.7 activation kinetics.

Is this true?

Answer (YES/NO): YES